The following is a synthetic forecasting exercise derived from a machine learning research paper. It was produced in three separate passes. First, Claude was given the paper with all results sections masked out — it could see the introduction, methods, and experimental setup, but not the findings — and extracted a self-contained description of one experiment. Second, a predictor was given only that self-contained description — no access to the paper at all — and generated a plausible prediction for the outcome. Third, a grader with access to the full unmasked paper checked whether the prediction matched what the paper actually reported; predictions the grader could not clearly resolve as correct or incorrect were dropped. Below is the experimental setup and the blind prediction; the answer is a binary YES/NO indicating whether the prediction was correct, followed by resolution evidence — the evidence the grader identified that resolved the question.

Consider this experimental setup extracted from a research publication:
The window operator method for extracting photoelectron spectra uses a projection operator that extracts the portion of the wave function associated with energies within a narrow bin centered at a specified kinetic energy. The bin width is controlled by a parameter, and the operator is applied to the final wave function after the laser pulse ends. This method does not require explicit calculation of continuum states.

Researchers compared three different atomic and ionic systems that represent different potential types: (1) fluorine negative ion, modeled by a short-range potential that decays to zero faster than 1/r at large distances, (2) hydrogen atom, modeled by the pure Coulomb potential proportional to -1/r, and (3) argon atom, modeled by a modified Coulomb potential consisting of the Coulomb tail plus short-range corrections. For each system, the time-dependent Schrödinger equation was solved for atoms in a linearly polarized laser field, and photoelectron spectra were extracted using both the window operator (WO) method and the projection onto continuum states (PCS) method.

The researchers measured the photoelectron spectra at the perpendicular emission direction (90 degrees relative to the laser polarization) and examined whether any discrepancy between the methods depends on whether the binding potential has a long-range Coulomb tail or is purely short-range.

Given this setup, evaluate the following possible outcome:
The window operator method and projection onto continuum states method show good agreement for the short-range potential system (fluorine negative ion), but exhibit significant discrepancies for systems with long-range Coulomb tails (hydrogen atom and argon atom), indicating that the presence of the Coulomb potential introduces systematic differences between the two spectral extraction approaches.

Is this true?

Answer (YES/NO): NO